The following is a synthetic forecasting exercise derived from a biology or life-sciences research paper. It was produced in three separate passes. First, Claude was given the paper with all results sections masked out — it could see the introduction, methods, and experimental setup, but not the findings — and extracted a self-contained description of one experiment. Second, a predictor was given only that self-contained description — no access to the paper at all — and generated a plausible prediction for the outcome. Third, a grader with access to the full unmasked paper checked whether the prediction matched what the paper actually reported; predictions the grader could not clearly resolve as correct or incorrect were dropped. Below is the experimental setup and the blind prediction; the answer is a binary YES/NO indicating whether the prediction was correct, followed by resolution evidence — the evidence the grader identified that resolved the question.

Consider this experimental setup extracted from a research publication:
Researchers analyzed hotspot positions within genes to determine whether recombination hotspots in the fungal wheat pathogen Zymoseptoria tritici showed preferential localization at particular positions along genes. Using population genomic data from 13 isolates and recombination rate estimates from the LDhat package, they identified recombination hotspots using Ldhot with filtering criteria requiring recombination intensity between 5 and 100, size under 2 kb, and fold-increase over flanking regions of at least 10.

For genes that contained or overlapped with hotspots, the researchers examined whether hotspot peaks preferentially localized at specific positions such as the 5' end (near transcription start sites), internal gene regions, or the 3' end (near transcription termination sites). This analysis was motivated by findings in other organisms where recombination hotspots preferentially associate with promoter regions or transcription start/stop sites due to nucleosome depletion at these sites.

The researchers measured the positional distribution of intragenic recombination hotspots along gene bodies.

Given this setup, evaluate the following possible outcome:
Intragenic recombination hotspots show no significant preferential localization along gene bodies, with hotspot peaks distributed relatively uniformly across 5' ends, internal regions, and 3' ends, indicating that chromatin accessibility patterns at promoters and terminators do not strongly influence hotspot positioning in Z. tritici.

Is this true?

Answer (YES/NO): YES